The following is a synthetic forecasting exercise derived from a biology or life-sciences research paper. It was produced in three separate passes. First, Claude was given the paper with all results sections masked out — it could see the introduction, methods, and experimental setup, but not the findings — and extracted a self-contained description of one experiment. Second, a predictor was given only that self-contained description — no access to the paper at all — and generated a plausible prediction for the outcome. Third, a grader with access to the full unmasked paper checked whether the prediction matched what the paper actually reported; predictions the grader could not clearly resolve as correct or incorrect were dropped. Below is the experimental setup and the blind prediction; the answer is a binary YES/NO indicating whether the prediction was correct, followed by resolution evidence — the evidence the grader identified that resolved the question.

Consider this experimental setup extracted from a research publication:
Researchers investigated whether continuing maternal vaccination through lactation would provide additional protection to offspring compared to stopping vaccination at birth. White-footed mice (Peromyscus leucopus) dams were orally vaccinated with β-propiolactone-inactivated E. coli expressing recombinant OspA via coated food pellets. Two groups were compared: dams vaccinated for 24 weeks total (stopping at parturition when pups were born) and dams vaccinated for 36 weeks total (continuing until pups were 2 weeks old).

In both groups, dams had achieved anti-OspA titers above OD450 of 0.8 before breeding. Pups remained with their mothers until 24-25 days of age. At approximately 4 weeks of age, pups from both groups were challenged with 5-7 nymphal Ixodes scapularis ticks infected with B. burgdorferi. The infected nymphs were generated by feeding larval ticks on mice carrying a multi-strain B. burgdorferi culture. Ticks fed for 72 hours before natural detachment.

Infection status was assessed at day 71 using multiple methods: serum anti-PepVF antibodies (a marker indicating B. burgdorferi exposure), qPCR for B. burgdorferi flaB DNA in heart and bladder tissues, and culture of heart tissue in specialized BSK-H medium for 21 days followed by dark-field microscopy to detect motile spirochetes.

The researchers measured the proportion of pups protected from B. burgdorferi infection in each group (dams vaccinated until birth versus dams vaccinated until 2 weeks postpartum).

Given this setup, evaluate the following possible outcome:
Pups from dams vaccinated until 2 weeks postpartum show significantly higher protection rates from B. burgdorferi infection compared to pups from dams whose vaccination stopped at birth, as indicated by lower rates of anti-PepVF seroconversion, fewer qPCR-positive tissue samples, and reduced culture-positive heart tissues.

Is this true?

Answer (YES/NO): YES